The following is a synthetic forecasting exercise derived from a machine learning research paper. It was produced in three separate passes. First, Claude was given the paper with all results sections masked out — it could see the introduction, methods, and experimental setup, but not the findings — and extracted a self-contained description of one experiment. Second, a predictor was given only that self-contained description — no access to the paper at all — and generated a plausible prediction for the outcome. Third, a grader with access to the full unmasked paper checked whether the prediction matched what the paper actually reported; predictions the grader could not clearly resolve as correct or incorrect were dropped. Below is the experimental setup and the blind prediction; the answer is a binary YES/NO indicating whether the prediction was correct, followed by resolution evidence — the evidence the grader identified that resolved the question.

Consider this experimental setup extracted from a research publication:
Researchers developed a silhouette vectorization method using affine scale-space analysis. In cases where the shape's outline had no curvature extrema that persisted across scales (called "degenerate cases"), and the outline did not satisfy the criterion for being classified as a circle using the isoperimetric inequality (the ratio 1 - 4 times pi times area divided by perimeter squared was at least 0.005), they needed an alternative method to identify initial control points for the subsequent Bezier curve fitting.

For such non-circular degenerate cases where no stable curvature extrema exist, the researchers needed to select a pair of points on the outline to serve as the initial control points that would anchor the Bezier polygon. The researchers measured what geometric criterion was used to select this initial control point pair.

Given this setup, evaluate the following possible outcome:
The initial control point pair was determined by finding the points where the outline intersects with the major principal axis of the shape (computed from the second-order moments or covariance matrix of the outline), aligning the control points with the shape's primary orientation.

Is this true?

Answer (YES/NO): NO